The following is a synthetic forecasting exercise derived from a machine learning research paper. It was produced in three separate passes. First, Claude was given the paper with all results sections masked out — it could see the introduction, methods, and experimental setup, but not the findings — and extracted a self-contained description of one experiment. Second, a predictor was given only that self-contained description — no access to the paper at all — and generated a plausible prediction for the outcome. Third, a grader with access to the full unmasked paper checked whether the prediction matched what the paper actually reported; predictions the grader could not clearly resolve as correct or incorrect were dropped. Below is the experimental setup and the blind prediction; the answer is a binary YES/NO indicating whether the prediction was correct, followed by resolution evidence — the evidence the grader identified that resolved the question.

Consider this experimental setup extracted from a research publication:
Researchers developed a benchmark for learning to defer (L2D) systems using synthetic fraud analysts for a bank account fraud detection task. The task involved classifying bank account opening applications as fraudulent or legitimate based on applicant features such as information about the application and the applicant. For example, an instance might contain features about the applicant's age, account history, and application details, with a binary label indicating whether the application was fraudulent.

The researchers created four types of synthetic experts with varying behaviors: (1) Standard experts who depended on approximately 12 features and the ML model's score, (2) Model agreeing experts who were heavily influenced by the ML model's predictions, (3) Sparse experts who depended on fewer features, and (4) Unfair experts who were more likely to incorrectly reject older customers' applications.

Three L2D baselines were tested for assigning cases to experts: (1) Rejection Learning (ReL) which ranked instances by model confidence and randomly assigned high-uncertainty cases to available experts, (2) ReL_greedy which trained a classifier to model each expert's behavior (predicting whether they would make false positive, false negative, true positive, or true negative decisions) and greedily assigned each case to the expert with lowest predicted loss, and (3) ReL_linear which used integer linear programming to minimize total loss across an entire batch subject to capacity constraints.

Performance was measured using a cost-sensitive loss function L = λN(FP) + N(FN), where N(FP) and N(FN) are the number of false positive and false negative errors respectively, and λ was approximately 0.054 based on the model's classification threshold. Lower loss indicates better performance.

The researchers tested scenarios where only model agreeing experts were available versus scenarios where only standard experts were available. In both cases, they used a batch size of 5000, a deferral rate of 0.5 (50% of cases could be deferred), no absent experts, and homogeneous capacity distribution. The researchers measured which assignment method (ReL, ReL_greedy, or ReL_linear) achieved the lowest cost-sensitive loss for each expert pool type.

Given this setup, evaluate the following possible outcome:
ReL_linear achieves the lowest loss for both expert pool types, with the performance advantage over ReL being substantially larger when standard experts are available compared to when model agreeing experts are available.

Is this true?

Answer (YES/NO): NO